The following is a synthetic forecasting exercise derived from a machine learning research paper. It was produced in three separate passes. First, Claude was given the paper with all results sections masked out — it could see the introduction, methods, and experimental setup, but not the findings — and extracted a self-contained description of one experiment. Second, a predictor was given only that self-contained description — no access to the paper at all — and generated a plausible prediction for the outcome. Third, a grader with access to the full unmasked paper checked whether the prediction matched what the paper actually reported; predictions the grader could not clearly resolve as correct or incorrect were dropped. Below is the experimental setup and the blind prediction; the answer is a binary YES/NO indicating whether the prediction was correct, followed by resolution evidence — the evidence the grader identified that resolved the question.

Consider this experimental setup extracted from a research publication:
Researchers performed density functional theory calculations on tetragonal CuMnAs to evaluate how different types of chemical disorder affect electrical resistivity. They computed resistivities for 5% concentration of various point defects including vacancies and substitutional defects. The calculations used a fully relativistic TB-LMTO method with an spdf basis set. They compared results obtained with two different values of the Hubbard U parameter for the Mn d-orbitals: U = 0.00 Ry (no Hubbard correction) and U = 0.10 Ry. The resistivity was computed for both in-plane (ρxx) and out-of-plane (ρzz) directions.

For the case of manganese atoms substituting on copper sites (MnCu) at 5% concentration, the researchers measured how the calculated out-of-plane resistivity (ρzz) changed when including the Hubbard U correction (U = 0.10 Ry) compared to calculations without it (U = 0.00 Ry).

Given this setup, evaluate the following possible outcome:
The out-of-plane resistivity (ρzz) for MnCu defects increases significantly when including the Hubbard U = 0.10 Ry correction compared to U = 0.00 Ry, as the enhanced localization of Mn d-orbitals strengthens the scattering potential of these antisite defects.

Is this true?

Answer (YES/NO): YES